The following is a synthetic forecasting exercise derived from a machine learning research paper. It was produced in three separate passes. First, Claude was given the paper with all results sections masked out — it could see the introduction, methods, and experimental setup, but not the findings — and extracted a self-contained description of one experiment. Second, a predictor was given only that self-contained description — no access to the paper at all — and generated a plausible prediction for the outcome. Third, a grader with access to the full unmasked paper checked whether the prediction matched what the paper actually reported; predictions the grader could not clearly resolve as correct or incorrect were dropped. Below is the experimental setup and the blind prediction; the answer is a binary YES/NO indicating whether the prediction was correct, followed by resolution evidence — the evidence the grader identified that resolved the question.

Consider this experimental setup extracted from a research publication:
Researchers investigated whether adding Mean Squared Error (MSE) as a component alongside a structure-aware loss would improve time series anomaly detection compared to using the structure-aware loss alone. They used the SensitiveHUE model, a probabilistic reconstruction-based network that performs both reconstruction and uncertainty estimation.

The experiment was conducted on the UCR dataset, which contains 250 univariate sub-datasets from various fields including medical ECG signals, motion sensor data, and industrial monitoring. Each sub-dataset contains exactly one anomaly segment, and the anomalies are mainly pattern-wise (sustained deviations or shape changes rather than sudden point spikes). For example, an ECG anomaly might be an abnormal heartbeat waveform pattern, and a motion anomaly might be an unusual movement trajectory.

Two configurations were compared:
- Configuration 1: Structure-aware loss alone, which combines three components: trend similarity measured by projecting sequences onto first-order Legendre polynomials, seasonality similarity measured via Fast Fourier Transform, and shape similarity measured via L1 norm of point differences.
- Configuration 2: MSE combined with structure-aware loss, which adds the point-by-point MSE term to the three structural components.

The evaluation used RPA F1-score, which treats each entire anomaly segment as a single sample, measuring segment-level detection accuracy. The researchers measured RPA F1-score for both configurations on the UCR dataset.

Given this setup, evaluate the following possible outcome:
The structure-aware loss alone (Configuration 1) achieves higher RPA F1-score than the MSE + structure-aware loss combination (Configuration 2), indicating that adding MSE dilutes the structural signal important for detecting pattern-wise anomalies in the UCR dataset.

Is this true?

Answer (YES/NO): YES